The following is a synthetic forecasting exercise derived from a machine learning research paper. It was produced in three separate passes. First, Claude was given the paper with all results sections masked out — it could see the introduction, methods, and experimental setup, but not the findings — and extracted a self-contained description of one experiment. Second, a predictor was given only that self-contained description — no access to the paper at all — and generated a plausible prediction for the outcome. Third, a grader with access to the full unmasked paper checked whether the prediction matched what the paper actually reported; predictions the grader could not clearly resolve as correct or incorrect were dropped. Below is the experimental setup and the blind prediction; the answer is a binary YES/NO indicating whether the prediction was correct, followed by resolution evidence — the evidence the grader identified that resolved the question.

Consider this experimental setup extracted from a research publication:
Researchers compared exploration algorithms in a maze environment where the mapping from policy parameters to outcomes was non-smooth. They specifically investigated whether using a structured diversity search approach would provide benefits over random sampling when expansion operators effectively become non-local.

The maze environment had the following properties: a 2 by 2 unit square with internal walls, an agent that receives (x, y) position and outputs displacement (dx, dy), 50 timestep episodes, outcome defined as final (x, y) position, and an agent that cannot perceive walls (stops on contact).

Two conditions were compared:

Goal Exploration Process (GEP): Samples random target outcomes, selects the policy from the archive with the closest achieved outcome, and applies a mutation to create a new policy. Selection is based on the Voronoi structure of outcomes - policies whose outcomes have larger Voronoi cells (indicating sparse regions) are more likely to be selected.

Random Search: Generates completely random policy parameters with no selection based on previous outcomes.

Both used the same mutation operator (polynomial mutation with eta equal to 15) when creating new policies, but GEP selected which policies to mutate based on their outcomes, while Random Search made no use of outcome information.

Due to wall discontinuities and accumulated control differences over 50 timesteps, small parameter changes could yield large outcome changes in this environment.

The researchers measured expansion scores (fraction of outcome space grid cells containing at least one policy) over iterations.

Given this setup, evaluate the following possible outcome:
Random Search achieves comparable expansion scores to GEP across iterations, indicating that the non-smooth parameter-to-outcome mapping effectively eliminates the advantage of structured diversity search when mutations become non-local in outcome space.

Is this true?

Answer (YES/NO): NO